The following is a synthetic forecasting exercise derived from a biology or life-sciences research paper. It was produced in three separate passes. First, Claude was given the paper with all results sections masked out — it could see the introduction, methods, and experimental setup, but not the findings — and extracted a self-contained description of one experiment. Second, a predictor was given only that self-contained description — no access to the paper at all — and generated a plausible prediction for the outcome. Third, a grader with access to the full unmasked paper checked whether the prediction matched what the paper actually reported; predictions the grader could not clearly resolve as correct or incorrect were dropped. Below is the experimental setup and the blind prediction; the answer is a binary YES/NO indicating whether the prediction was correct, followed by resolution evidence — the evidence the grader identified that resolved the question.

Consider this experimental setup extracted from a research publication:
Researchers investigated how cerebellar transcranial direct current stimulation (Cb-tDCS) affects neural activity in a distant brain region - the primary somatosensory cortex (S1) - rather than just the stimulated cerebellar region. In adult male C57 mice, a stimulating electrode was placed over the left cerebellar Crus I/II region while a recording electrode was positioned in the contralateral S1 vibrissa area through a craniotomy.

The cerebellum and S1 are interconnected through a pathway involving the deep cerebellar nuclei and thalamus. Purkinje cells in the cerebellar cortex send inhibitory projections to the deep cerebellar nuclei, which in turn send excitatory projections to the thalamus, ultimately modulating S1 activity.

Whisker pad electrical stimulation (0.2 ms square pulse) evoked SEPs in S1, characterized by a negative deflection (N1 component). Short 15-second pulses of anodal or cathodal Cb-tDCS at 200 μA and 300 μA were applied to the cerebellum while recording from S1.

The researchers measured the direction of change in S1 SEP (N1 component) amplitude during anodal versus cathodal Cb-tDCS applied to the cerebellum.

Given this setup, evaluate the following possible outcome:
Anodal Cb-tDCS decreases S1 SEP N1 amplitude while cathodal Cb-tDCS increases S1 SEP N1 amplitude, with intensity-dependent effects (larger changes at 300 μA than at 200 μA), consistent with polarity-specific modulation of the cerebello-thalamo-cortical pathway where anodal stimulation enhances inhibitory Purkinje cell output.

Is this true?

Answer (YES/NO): YES